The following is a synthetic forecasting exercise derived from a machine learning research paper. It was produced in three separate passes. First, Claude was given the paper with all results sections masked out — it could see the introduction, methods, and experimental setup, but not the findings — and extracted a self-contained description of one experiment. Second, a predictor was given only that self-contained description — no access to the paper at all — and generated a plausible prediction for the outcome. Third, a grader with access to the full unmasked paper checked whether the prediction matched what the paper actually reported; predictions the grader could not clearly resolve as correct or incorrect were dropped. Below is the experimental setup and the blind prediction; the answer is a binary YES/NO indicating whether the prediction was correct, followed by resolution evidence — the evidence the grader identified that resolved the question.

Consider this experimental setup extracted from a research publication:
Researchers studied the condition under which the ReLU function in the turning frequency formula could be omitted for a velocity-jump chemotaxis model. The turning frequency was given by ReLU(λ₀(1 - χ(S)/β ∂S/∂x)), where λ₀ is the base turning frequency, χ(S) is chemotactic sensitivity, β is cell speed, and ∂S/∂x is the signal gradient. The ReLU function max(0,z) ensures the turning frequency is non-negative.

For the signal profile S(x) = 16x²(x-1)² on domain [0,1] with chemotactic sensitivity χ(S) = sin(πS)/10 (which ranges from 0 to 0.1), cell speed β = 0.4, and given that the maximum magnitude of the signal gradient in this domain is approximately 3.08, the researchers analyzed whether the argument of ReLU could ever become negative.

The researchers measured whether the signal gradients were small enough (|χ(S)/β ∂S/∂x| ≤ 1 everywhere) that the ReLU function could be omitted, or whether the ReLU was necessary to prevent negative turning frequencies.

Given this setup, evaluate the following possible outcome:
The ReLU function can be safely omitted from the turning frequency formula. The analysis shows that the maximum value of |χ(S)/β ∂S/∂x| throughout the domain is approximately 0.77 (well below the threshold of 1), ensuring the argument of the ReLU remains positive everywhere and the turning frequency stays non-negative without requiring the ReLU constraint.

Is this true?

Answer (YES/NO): YES